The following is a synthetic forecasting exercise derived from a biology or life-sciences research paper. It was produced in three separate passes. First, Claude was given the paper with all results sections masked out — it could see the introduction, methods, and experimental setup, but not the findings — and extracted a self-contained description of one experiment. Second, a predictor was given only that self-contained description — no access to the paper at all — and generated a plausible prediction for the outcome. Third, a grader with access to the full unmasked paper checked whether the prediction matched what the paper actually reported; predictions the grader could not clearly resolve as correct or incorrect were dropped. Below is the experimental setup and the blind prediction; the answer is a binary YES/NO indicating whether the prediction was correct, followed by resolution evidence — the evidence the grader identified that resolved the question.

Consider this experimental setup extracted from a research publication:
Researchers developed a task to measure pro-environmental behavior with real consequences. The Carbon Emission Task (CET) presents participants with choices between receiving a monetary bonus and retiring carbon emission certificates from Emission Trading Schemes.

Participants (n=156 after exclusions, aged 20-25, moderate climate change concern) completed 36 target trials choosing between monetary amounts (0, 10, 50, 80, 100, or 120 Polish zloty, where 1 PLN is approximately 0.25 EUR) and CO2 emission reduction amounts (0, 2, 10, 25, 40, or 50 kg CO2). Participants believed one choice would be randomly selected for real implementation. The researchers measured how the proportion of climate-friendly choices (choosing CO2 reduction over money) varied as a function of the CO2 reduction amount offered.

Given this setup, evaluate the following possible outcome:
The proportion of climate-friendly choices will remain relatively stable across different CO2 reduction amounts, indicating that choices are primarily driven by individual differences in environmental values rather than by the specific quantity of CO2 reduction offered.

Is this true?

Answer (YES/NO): NO